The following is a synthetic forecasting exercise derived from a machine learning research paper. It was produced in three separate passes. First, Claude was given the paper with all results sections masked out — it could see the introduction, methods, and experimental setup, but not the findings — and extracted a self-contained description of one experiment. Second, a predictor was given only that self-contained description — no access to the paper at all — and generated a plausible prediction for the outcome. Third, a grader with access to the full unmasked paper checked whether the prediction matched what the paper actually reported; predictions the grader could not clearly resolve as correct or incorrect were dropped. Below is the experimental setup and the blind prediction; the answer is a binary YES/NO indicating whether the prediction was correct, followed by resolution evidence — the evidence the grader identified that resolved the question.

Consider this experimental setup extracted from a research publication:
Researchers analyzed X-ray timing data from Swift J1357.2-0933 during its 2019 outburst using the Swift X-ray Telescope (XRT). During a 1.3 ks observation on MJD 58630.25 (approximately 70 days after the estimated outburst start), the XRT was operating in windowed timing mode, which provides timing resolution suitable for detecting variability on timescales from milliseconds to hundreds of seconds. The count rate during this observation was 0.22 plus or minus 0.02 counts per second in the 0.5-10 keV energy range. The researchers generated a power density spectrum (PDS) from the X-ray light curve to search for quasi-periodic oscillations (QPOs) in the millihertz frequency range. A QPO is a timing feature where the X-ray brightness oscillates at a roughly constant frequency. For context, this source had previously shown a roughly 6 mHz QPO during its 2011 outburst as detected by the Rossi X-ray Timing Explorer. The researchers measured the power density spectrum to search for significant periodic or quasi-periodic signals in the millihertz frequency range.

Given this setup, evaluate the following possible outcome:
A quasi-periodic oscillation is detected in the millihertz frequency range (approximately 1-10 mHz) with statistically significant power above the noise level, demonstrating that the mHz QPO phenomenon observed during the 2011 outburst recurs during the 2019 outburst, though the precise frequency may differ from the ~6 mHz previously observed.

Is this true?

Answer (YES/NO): YES